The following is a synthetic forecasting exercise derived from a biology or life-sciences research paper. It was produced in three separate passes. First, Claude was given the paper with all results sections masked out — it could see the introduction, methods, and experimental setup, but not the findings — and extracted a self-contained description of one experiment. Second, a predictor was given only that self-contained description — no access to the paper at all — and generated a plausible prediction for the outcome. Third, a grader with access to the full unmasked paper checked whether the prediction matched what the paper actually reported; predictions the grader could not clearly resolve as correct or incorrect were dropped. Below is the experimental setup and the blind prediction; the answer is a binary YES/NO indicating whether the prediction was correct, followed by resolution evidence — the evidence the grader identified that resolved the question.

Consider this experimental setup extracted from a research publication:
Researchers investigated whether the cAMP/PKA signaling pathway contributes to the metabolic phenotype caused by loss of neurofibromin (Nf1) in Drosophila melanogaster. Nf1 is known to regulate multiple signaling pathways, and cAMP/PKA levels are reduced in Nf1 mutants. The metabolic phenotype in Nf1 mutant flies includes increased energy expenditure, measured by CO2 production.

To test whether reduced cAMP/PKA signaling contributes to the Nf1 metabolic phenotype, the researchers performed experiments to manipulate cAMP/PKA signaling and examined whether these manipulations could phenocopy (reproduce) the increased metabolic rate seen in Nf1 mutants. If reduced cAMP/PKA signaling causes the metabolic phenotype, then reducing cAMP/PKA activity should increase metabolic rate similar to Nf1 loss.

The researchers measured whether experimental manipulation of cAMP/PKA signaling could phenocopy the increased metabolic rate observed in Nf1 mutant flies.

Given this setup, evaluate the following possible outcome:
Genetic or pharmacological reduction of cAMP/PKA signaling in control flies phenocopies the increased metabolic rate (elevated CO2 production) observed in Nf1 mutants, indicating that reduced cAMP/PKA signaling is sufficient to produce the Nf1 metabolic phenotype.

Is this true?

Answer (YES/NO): NO